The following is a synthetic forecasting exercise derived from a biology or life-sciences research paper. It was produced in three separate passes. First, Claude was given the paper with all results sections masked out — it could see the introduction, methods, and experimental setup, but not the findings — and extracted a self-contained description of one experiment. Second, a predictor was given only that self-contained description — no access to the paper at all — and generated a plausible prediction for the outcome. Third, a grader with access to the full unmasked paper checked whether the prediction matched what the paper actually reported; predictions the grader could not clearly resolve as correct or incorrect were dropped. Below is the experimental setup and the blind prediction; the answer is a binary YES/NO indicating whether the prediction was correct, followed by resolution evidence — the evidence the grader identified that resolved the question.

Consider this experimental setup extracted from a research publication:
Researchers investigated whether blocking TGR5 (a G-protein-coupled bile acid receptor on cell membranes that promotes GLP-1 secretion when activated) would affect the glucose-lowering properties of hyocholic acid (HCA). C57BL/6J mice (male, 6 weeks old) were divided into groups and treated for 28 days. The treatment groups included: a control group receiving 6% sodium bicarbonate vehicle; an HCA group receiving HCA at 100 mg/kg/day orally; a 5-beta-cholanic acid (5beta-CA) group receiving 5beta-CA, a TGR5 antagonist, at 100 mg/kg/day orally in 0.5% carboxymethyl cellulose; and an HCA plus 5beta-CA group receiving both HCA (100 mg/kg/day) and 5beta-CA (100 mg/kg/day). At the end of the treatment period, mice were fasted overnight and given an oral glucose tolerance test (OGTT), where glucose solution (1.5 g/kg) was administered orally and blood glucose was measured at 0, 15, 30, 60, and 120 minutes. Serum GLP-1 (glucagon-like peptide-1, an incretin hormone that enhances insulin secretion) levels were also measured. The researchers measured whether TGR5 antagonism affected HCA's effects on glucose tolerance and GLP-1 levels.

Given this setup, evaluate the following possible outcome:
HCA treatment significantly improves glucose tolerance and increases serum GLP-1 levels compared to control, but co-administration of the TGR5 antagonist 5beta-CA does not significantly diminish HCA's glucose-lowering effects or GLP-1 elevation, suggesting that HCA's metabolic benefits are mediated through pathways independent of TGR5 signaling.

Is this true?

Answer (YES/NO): NO